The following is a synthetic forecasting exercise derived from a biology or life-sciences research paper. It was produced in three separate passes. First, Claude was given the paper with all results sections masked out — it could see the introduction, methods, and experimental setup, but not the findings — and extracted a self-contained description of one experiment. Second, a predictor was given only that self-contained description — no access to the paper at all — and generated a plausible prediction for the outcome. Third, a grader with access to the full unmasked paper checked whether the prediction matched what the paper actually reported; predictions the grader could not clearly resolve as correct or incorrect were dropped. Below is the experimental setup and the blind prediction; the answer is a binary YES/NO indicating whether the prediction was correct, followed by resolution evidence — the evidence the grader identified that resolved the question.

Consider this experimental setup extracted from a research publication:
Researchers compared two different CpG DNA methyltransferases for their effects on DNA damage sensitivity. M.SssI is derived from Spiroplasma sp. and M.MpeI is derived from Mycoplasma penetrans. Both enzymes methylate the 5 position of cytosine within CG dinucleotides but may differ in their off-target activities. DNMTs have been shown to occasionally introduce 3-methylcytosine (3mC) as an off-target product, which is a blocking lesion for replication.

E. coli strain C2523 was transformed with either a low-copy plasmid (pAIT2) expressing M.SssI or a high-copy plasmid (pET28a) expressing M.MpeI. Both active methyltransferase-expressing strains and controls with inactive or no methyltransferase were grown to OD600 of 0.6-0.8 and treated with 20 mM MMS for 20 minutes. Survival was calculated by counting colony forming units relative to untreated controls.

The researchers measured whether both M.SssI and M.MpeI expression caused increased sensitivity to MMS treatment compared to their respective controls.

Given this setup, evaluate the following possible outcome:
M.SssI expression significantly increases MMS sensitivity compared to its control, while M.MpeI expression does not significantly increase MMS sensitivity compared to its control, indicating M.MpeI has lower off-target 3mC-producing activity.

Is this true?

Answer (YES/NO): NO